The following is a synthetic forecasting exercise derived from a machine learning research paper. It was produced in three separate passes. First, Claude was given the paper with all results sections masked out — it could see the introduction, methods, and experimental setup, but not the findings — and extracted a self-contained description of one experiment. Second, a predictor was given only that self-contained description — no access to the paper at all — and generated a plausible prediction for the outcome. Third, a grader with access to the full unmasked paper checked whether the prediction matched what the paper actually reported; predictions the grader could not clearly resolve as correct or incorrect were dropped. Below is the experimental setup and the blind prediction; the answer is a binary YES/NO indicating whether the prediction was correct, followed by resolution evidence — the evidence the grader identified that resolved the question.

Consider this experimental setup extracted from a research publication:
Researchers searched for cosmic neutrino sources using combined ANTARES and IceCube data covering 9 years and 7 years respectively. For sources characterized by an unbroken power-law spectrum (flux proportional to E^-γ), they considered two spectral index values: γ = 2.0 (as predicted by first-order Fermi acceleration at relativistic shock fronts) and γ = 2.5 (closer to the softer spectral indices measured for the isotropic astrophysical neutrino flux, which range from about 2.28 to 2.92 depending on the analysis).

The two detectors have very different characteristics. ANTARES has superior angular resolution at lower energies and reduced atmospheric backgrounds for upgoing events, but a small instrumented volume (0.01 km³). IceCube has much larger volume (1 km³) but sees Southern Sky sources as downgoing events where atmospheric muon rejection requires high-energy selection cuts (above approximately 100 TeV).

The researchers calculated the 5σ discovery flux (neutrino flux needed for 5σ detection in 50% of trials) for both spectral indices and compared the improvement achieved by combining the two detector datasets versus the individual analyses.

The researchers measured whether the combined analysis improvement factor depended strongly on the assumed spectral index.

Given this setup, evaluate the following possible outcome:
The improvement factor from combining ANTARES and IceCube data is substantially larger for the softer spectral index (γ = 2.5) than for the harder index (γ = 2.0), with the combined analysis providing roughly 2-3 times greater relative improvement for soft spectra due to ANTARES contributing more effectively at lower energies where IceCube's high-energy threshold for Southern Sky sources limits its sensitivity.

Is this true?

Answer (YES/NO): NO